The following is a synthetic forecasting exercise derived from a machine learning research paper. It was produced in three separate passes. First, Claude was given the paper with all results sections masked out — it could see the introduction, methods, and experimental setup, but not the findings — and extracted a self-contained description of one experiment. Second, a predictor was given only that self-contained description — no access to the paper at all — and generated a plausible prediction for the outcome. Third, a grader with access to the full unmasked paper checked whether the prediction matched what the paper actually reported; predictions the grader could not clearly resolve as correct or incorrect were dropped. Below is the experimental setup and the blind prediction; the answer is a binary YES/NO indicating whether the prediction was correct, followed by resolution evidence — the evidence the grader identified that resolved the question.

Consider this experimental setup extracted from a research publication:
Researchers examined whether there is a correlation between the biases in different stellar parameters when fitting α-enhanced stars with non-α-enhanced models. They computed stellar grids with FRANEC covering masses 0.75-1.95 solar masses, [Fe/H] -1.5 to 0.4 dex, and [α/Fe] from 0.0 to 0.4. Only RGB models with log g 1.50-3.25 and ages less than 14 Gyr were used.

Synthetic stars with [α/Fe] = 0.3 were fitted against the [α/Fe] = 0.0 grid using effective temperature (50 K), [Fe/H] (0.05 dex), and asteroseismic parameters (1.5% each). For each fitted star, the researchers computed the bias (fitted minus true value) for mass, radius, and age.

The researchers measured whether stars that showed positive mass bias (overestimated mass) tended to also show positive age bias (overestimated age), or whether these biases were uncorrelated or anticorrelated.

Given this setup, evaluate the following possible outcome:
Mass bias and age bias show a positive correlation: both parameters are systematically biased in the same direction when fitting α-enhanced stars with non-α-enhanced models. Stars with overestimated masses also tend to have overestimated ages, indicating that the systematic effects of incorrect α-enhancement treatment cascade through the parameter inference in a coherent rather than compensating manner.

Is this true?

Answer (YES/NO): NO